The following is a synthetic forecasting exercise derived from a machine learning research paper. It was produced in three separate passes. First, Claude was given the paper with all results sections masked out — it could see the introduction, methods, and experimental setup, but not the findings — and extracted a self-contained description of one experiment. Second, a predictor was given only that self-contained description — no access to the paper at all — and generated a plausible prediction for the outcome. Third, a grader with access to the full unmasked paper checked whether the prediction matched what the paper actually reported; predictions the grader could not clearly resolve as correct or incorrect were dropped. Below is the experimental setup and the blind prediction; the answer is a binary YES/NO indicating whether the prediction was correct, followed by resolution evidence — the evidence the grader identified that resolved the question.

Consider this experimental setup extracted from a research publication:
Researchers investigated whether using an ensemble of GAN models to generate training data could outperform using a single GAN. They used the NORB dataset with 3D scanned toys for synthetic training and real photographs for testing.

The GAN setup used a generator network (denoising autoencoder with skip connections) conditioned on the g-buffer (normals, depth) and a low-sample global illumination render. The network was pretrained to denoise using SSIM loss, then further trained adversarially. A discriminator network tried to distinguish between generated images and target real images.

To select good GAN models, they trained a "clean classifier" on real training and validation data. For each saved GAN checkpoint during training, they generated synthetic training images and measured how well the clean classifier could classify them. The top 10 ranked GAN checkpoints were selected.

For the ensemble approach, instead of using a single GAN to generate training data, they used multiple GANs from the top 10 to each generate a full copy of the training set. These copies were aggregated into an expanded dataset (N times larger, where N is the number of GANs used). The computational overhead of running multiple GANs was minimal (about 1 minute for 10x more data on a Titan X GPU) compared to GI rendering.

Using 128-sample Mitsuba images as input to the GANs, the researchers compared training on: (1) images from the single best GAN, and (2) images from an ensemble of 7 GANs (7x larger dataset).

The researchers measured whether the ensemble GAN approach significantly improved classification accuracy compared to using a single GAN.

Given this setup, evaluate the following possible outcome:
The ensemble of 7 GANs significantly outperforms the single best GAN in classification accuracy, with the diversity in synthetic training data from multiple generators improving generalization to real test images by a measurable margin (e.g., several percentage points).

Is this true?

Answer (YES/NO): YES